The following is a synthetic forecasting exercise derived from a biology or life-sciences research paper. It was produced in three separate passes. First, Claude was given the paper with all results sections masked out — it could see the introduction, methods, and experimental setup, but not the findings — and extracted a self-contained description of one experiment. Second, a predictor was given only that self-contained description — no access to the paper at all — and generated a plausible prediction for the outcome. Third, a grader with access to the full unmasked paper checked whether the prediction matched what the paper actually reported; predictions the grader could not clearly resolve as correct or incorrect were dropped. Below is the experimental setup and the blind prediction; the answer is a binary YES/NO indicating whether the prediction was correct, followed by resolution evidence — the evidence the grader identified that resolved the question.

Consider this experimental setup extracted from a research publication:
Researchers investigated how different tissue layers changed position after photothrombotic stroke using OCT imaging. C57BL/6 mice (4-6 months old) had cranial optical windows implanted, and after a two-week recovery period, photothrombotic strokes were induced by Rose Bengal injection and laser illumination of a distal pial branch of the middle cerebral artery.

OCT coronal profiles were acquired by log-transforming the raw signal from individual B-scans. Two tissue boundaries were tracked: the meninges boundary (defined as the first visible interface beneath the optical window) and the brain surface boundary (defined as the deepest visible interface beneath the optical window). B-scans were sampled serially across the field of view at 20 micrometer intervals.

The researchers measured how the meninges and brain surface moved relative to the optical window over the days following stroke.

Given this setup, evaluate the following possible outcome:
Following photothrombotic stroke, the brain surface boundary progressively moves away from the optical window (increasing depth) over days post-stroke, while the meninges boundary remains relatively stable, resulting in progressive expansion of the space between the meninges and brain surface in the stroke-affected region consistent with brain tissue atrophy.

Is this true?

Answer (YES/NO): NO